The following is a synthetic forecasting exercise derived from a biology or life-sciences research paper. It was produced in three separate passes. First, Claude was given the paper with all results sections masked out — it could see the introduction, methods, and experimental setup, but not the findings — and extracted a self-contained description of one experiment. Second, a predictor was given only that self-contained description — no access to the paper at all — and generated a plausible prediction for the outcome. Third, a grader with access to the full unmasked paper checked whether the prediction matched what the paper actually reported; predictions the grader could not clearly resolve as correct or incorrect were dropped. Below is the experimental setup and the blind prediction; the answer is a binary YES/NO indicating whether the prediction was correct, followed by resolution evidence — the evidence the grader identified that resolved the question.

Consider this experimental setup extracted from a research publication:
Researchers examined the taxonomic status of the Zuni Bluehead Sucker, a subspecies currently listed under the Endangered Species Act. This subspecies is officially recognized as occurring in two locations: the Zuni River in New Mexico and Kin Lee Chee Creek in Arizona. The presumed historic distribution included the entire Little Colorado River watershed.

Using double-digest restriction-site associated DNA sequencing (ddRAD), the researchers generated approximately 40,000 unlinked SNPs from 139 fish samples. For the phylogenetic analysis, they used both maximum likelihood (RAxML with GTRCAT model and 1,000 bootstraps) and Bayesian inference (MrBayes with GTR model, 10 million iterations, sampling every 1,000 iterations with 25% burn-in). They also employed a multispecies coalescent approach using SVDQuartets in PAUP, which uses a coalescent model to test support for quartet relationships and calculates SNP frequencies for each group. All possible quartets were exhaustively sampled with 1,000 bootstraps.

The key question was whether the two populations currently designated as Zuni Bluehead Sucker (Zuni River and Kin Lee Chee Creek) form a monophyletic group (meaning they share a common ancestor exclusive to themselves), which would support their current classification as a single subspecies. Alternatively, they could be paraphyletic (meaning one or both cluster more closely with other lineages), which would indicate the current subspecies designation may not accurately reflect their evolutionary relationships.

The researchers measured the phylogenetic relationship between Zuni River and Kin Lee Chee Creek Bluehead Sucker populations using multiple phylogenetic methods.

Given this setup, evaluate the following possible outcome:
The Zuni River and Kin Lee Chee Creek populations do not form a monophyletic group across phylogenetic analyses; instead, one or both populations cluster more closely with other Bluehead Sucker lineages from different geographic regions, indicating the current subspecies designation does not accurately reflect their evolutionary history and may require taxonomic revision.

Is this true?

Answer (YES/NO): YES